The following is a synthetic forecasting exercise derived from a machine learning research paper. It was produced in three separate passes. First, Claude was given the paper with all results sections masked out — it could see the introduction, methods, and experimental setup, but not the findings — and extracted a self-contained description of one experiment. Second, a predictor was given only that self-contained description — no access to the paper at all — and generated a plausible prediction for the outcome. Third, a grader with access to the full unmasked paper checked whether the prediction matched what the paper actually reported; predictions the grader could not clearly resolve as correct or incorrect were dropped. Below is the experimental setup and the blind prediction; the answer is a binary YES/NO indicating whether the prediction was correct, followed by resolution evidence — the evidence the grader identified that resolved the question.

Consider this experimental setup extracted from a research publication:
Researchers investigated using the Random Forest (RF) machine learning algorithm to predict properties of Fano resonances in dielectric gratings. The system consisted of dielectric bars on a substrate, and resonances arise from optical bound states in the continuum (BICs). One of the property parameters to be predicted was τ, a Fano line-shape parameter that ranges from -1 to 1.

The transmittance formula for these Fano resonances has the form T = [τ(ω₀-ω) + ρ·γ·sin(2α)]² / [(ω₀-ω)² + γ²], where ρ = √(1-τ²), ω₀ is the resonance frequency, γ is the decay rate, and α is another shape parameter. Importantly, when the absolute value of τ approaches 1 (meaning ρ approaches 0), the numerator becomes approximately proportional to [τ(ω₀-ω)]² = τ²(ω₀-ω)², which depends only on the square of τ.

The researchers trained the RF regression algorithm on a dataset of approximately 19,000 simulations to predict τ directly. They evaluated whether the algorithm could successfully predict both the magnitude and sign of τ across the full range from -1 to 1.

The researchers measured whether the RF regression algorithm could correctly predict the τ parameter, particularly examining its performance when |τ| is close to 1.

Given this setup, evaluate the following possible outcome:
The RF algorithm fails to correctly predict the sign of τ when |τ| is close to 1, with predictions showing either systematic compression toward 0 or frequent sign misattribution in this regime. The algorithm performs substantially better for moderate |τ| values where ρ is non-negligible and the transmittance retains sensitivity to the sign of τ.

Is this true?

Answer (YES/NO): NO